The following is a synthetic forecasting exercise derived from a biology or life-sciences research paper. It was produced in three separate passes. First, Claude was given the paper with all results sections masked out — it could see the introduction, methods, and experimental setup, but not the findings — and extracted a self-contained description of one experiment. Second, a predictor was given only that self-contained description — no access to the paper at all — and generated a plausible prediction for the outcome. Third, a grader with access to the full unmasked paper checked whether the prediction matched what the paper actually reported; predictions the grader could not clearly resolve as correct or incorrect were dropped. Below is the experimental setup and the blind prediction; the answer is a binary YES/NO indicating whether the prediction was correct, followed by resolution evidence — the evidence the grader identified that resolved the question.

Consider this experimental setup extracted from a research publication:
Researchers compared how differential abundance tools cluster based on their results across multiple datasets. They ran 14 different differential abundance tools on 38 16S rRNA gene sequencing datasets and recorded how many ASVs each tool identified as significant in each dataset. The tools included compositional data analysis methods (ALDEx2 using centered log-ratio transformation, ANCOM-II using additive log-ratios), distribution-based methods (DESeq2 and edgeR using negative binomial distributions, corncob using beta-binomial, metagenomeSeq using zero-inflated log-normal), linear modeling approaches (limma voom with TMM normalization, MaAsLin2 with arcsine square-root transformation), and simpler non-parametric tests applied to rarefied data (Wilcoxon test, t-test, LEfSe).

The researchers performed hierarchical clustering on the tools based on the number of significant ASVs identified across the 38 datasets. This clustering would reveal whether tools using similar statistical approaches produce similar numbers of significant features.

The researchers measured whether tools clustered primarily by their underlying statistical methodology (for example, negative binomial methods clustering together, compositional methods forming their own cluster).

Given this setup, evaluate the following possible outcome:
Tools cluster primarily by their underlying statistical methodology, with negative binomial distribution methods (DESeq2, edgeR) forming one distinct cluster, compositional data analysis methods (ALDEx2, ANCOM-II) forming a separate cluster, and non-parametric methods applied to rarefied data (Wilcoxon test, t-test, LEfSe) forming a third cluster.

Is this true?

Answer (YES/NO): NO